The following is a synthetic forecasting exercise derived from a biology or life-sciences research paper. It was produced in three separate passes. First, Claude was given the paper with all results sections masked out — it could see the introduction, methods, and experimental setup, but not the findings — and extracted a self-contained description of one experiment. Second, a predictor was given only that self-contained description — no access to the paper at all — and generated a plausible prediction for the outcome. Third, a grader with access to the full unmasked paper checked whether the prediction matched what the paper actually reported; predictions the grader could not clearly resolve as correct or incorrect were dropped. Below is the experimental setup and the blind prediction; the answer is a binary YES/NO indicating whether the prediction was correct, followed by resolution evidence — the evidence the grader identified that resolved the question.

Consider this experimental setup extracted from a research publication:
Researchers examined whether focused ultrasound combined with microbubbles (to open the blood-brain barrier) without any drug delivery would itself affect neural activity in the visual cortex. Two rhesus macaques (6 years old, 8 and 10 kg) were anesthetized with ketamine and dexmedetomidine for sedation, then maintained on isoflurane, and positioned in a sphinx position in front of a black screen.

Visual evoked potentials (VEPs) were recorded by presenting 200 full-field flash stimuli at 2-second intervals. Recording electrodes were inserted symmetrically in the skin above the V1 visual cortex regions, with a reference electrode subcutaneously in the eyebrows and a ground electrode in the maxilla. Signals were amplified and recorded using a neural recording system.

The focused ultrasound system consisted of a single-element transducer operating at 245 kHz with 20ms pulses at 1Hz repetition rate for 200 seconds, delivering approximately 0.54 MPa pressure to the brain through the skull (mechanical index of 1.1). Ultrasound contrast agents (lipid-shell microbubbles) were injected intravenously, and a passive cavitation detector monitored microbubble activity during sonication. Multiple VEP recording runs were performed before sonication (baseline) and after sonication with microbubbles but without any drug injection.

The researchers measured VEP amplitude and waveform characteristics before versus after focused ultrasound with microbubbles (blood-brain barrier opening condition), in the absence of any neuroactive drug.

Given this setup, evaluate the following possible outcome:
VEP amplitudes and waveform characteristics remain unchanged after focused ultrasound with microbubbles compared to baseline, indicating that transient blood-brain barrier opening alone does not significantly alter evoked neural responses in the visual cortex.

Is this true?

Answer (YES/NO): NO